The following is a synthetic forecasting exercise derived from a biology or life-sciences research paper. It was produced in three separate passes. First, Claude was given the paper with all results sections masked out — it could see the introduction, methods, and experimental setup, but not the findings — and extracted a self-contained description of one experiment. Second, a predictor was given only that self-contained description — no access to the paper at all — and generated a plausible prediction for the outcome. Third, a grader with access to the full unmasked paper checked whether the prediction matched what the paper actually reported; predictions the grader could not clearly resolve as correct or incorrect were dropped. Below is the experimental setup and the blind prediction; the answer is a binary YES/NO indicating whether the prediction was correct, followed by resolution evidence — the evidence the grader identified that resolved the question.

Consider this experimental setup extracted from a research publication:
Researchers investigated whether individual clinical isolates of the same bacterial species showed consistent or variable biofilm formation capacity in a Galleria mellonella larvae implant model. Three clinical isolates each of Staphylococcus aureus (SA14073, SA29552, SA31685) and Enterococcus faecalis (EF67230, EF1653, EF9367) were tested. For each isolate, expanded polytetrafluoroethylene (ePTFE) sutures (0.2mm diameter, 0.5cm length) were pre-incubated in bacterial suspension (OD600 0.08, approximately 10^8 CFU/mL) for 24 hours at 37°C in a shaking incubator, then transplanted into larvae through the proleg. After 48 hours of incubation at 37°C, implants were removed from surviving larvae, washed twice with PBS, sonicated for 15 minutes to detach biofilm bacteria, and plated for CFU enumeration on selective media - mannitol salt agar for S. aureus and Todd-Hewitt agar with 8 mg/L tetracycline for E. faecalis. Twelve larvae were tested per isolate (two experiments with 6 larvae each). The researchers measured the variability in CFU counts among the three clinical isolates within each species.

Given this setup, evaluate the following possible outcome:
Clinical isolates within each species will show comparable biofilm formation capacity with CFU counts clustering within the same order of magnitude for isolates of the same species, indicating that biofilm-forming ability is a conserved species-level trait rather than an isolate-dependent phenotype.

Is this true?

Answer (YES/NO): YES